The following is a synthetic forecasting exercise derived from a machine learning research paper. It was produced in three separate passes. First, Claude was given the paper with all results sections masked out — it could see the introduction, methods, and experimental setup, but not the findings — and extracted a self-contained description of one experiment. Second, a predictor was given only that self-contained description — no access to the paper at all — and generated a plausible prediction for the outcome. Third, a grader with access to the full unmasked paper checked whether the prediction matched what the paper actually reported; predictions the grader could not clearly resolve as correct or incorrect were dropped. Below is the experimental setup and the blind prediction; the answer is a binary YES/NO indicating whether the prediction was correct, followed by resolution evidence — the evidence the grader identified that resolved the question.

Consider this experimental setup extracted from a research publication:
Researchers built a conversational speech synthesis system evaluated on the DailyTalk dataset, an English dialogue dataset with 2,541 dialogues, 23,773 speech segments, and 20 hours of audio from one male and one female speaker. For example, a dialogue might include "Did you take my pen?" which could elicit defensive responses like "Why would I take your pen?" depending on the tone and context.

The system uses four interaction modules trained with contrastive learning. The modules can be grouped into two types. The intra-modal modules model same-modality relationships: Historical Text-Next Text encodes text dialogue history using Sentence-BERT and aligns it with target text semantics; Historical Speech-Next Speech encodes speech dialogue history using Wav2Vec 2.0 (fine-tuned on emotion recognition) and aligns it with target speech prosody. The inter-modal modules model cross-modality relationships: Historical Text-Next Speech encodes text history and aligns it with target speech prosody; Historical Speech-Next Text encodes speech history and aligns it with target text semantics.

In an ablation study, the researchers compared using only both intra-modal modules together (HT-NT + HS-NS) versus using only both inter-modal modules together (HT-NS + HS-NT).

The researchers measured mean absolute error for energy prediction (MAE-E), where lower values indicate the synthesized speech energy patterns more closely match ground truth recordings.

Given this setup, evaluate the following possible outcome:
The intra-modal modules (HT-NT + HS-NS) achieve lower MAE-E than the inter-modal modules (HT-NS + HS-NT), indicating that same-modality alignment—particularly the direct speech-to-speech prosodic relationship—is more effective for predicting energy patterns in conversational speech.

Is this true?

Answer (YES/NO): NO